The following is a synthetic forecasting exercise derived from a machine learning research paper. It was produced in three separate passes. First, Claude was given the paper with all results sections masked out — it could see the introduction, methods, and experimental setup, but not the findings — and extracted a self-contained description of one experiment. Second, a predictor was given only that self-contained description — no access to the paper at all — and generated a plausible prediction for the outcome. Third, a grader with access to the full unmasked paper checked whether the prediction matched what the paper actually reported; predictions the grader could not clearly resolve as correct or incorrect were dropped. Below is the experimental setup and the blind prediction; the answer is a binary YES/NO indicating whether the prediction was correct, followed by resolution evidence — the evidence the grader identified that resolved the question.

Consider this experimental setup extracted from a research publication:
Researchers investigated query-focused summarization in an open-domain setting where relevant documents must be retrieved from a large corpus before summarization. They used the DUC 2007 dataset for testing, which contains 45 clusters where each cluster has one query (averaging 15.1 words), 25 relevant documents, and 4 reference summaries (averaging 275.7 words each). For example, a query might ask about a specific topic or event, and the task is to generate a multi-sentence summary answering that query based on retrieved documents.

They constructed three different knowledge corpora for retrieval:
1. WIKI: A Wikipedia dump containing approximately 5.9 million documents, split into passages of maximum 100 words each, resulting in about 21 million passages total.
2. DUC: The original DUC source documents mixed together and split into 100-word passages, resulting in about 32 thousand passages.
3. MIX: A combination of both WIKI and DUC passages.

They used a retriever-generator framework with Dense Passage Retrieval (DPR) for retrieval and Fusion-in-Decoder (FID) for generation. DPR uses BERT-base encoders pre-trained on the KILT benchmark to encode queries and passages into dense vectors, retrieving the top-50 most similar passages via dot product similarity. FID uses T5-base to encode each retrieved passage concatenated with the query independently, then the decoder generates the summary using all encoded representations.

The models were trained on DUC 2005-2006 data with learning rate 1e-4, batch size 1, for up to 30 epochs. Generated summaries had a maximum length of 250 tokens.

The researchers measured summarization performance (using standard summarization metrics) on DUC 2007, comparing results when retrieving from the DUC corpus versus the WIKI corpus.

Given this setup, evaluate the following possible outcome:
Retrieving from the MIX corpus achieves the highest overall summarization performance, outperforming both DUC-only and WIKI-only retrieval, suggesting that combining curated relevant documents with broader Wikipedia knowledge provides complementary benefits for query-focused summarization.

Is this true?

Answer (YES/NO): NO